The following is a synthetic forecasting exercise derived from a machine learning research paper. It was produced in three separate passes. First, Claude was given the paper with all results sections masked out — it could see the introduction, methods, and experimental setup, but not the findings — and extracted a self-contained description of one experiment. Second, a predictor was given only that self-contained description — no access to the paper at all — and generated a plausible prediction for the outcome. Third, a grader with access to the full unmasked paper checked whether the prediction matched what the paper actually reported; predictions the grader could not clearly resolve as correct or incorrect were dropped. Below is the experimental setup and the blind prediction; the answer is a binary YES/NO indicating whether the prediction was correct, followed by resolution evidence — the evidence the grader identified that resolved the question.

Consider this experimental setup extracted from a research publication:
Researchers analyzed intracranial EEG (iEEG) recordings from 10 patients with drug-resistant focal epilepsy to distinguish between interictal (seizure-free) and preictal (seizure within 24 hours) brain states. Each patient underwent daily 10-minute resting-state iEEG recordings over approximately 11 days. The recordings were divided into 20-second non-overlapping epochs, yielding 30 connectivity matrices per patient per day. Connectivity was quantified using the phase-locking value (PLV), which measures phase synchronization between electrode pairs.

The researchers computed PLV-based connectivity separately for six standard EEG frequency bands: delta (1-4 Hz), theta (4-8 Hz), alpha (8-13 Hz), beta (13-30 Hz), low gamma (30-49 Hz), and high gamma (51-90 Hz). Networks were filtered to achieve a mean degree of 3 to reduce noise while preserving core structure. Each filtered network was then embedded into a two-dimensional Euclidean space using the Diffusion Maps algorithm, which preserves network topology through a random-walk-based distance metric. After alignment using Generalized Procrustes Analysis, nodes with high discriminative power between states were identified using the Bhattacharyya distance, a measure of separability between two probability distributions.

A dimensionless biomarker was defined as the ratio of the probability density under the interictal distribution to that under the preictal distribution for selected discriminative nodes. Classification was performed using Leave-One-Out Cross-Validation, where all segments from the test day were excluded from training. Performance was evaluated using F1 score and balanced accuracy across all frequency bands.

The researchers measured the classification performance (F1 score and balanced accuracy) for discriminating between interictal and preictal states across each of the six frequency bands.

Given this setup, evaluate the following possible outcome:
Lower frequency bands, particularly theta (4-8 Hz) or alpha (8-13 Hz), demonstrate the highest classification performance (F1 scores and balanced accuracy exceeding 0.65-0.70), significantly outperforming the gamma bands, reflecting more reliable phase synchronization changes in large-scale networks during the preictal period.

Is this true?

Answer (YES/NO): NO